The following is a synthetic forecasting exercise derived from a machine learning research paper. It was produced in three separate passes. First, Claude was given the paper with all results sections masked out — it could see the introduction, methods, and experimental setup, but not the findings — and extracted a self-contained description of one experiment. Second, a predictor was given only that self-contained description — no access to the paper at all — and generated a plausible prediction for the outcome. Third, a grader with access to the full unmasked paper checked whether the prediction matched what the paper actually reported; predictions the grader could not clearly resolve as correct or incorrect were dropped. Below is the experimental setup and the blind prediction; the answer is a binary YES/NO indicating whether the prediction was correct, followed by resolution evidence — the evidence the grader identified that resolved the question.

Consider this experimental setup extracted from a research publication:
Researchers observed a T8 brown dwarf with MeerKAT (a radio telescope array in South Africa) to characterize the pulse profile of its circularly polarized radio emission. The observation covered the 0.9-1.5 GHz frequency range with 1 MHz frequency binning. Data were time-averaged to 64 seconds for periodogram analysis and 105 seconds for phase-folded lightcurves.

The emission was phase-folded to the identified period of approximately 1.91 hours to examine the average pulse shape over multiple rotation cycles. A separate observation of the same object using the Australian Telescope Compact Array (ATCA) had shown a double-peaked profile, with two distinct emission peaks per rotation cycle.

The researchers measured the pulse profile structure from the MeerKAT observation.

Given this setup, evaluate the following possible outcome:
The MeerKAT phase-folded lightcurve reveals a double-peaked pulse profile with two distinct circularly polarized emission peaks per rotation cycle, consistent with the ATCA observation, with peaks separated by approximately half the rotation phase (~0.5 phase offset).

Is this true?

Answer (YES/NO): NO